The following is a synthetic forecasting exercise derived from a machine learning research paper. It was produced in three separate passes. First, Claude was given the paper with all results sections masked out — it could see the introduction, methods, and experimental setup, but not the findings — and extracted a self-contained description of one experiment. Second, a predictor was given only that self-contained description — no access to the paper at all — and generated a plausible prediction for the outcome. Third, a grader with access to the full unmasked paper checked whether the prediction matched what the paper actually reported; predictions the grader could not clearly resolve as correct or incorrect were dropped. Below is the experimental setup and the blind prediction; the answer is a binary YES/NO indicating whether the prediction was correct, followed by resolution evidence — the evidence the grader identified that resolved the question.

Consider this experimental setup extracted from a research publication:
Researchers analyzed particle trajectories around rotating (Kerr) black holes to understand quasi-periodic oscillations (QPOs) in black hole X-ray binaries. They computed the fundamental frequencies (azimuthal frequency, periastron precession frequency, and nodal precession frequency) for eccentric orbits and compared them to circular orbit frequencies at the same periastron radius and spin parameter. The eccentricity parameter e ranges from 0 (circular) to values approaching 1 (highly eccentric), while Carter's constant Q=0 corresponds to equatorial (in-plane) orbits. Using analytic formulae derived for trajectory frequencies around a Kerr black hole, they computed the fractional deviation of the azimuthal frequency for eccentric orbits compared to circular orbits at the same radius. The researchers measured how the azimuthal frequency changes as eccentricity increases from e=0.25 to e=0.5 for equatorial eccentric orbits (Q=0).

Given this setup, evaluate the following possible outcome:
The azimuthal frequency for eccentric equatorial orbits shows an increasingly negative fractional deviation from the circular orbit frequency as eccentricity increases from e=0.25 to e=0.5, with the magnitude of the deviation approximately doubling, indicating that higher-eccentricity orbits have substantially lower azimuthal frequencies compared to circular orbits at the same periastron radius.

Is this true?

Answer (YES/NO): YES